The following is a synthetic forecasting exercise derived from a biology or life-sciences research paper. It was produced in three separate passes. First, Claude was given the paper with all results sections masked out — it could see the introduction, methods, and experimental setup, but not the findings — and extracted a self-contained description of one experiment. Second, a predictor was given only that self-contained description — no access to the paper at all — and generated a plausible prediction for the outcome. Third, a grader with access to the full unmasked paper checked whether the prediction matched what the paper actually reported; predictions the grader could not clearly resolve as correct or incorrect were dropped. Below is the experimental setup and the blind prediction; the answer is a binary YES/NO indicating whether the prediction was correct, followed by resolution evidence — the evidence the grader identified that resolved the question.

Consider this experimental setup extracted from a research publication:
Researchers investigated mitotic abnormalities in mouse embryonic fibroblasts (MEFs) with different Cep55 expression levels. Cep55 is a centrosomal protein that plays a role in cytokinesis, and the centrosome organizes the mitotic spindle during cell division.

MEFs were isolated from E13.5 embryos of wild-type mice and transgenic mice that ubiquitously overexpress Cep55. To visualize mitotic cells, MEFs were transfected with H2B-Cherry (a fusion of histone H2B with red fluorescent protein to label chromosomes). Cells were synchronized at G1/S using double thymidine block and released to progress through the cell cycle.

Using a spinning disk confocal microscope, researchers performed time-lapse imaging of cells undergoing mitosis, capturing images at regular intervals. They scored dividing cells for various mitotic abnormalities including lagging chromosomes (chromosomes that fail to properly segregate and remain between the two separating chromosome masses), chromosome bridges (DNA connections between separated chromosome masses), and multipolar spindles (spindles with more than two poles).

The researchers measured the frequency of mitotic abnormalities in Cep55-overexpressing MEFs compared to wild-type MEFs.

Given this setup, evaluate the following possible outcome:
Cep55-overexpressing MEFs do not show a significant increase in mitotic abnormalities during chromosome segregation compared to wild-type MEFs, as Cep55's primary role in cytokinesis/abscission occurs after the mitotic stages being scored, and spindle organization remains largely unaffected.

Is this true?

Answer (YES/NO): NO